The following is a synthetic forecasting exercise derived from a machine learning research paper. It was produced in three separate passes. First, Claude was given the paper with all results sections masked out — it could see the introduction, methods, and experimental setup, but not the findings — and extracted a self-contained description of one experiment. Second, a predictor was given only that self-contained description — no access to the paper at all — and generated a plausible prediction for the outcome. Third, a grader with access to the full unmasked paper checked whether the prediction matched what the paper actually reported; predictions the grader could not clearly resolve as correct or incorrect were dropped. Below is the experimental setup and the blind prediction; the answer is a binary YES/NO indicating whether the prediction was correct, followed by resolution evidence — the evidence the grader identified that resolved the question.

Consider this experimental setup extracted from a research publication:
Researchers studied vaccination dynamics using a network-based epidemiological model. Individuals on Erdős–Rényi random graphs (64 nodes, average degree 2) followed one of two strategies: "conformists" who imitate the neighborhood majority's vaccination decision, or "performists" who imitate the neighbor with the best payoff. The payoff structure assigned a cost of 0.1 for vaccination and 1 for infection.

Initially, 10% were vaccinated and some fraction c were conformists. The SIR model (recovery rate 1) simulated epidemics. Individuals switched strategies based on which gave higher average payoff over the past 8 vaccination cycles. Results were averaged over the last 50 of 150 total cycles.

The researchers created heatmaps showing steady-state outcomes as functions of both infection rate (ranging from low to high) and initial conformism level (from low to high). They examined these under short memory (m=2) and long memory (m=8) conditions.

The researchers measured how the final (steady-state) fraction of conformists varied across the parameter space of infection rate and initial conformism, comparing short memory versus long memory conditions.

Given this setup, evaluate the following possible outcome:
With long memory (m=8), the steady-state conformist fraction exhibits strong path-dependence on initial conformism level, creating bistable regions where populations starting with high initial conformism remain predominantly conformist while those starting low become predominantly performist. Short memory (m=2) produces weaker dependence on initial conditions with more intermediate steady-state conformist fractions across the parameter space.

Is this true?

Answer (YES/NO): NO